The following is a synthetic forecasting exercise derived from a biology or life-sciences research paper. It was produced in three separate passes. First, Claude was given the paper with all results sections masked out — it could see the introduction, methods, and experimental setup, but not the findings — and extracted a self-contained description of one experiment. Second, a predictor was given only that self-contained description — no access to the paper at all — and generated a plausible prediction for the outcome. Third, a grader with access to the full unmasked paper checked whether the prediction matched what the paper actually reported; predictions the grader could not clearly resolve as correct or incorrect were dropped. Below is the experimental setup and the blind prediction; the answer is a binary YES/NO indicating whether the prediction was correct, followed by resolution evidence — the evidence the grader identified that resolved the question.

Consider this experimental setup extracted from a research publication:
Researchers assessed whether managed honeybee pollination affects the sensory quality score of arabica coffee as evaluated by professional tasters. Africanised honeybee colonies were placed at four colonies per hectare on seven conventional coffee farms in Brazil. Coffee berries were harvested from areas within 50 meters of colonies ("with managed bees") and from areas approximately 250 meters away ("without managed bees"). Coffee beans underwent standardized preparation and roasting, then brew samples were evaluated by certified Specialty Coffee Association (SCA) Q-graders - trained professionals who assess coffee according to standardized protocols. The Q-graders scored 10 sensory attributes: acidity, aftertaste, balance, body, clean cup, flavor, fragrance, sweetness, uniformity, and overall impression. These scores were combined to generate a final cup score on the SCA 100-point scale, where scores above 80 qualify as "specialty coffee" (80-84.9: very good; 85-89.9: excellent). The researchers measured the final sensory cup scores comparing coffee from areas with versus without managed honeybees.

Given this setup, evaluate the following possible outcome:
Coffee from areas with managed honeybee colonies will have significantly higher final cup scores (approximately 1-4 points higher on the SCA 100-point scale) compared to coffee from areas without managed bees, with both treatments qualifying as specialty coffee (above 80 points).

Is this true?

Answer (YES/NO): NO